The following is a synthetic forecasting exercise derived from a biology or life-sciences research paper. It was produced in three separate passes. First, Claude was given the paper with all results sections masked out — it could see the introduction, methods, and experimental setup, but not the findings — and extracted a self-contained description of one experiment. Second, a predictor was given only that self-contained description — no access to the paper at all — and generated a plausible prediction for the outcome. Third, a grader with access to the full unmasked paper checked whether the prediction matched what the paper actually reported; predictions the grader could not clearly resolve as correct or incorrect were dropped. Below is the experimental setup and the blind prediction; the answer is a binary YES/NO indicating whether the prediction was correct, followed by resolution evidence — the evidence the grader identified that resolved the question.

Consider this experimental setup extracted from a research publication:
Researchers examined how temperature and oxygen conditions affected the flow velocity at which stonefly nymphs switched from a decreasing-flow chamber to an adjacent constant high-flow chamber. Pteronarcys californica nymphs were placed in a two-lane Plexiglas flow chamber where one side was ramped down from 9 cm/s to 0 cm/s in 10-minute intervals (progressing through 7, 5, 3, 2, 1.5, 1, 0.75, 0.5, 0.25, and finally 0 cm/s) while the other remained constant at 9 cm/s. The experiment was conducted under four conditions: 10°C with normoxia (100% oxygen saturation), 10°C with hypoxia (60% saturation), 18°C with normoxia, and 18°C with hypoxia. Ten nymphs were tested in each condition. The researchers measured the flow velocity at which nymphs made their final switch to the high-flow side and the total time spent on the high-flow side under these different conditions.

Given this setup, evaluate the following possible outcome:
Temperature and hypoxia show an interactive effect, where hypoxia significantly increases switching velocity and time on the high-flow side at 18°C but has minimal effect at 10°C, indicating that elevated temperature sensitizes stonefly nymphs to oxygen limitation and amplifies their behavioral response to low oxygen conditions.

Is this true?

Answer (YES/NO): NO